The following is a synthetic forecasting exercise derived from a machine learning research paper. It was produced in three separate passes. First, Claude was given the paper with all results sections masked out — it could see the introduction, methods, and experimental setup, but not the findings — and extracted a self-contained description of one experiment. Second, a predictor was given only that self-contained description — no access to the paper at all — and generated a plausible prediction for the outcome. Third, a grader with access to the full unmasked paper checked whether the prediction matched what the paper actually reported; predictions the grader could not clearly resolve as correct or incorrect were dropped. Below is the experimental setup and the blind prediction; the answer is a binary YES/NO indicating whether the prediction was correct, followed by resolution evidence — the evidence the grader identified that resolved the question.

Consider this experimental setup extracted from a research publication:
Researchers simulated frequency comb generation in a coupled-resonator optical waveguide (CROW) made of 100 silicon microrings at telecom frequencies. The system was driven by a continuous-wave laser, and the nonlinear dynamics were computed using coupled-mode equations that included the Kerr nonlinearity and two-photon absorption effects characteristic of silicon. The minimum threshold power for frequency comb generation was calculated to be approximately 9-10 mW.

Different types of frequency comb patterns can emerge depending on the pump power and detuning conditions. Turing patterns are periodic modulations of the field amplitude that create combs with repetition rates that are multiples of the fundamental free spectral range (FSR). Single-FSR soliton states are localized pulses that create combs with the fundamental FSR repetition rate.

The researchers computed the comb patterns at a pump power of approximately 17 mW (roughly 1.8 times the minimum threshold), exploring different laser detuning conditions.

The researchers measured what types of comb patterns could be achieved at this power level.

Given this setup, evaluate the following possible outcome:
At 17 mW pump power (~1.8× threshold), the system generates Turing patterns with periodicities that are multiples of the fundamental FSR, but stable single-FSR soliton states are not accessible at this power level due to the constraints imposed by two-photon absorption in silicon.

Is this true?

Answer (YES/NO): NO